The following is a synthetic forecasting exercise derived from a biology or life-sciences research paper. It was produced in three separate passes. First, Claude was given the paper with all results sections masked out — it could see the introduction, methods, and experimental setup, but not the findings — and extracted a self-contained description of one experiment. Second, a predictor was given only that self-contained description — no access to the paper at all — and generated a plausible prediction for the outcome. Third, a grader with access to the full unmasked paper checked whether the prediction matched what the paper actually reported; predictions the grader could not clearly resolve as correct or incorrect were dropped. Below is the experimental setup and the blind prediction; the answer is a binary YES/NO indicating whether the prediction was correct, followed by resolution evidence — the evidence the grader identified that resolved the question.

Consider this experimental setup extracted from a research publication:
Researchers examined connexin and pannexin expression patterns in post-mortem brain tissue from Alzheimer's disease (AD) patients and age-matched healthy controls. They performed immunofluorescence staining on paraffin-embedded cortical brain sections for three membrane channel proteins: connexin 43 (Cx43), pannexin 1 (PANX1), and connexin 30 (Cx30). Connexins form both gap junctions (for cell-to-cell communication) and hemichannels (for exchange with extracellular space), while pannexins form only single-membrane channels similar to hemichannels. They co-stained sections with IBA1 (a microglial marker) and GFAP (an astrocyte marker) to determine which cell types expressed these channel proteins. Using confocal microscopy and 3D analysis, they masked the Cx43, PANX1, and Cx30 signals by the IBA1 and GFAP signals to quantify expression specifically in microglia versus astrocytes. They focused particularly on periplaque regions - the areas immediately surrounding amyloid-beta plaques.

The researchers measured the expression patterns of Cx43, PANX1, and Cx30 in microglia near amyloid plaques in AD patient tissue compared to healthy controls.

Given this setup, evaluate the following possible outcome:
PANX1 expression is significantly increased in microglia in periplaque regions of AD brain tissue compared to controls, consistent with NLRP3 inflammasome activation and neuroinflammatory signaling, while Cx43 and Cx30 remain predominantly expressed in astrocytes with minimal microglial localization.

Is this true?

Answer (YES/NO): NO